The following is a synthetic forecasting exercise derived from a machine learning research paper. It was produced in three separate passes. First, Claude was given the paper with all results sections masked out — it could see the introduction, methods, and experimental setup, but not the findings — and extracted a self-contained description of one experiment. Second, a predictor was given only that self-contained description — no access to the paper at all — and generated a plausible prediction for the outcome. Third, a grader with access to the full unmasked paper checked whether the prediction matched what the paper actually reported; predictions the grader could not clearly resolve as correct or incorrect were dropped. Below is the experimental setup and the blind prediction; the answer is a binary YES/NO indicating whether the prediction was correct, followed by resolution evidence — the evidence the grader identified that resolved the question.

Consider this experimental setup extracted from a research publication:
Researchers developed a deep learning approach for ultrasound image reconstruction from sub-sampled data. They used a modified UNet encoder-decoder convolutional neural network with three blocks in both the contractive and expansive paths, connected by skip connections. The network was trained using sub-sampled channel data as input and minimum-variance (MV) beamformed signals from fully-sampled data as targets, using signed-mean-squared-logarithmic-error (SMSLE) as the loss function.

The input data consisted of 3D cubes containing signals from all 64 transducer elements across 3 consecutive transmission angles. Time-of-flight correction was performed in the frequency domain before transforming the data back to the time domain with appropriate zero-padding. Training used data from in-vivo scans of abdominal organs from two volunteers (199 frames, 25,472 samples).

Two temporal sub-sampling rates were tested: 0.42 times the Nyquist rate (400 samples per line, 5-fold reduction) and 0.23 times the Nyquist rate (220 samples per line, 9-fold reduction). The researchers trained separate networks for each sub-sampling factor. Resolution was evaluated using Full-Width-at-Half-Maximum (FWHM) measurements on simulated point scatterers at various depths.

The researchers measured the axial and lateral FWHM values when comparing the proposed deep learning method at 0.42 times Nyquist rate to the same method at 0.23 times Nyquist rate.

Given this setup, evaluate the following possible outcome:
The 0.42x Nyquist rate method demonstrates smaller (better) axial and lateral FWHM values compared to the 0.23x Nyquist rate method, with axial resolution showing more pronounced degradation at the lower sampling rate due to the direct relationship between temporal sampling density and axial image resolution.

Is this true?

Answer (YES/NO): NO